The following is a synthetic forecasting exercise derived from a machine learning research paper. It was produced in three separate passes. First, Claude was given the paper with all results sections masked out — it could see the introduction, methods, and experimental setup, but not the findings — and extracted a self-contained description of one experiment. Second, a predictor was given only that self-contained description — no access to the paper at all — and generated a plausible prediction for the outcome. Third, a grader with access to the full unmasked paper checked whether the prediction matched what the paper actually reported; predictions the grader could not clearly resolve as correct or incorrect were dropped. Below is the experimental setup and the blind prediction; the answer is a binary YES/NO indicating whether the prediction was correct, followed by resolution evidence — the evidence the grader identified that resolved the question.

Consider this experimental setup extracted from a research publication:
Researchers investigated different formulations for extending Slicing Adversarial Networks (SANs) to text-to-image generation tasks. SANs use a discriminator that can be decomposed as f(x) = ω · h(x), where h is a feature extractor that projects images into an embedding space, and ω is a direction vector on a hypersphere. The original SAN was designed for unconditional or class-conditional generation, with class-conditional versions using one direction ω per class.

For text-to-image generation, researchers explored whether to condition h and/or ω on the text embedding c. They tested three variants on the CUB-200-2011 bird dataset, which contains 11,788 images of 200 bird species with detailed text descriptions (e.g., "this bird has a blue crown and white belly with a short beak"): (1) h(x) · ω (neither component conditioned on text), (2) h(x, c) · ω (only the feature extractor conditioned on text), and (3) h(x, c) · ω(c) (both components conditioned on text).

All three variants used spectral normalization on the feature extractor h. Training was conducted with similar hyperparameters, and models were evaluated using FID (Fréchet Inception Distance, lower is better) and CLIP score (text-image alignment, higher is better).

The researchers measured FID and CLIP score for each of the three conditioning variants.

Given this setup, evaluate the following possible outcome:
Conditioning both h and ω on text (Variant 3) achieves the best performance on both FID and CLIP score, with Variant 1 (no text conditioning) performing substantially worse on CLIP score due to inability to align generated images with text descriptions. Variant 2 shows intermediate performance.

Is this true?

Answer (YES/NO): NO